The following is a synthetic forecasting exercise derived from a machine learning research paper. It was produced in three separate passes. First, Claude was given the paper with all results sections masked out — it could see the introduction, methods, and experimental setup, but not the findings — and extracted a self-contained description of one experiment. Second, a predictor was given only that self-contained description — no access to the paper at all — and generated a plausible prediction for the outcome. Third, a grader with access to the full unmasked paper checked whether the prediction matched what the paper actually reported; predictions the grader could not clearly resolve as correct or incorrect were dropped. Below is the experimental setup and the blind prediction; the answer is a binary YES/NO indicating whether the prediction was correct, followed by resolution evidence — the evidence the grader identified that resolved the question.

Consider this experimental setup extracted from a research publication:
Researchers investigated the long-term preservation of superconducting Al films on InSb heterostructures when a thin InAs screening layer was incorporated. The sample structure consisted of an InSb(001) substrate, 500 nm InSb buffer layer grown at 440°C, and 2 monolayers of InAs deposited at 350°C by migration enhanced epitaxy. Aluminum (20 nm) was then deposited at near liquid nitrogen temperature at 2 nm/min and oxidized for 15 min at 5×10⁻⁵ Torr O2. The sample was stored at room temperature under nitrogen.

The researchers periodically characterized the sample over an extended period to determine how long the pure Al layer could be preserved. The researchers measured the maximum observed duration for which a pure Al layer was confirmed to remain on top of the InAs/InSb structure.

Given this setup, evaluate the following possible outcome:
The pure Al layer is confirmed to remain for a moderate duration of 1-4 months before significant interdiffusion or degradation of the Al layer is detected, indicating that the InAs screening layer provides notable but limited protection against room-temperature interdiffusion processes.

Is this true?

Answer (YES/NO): NO